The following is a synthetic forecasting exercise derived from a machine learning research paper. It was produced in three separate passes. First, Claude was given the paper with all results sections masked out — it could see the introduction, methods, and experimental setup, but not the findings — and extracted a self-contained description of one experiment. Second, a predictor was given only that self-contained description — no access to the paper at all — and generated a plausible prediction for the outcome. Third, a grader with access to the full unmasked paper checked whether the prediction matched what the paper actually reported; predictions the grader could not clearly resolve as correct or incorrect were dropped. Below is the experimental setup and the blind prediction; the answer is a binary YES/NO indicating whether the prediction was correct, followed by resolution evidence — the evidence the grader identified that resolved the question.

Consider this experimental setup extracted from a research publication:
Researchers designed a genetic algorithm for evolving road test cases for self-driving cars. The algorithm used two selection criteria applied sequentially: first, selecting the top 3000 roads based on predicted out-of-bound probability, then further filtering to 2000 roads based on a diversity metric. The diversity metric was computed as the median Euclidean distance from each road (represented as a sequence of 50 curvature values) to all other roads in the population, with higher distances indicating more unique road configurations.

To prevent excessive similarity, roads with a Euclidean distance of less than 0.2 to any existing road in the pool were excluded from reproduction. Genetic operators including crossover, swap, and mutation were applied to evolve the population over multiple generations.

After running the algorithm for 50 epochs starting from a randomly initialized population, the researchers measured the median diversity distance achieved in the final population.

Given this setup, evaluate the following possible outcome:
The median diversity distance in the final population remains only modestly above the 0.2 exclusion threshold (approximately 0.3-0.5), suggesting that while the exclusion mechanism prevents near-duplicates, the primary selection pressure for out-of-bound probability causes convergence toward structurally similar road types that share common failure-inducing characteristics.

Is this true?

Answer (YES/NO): YES